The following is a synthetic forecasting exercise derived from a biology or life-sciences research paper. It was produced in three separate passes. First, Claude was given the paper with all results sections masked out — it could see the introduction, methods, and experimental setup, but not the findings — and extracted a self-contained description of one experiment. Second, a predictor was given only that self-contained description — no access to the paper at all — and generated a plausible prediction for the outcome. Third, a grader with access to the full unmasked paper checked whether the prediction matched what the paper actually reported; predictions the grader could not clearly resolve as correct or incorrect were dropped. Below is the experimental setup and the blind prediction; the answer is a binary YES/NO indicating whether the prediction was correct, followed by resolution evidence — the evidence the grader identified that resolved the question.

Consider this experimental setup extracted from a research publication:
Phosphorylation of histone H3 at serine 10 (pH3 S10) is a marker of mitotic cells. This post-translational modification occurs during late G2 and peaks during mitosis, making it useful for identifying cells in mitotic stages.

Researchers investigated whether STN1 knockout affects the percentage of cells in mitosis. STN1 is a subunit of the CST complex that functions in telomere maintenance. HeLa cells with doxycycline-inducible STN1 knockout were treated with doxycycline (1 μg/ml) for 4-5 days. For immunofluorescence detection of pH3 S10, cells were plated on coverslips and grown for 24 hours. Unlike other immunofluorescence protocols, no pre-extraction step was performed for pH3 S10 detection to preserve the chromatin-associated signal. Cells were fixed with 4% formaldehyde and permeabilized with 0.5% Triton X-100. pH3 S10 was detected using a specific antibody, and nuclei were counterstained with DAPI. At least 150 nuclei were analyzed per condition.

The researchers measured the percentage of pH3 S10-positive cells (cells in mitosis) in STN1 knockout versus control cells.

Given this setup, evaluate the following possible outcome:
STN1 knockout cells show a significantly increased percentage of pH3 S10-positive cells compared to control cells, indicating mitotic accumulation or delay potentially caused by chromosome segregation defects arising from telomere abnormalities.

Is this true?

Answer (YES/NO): NO